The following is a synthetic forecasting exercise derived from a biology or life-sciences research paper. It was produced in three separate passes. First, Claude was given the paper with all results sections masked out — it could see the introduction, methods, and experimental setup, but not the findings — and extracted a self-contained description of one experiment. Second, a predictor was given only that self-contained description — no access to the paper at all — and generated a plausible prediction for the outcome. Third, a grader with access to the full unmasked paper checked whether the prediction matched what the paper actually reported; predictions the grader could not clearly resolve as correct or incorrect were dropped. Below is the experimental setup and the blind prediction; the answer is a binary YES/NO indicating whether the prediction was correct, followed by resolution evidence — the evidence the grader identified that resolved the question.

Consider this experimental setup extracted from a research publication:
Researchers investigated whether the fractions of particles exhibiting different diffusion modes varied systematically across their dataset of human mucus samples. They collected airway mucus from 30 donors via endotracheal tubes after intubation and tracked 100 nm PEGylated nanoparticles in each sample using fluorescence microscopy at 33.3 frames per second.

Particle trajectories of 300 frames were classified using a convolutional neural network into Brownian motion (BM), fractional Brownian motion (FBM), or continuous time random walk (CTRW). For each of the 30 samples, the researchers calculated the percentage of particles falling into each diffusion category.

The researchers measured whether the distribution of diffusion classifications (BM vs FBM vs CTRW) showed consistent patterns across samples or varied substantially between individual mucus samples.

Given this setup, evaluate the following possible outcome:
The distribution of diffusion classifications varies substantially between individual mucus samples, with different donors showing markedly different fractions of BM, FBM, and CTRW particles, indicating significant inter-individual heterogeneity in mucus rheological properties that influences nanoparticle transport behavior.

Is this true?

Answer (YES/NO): YES